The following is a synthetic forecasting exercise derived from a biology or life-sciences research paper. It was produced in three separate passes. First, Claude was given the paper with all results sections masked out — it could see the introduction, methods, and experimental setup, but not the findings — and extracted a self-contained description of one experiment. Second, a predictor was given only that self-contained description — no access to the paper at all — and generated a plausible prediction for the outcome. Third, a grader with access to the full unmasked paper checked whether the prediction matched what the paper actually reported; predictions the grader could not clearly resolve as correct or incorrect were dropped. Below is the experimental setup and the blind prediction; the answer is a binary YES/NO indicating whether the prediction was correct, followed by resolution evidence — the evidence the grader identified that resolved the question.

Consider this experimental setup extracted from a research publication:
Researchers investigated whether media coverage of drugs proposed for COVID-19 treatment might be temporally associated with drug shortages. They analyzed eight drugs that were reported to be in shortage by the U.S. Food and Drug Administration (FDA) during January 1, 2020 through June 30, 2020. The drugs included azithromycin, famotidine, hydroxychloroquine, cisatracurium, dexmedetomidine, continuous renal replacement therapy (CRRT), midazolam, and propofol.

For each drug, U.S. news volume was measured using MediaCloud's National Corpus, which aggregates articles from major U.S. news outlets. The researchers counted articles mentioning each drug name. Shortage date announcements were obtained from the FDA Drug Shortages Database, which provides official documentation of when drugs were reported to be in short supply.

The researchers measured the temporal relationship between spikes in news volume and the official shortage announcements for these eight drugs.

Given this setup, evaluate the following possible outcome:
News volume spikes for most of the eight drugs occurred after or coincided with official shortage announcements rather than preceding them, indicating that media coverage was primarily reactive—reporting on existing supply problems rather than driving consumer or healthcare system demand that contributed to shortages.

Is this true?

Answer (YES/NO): NO